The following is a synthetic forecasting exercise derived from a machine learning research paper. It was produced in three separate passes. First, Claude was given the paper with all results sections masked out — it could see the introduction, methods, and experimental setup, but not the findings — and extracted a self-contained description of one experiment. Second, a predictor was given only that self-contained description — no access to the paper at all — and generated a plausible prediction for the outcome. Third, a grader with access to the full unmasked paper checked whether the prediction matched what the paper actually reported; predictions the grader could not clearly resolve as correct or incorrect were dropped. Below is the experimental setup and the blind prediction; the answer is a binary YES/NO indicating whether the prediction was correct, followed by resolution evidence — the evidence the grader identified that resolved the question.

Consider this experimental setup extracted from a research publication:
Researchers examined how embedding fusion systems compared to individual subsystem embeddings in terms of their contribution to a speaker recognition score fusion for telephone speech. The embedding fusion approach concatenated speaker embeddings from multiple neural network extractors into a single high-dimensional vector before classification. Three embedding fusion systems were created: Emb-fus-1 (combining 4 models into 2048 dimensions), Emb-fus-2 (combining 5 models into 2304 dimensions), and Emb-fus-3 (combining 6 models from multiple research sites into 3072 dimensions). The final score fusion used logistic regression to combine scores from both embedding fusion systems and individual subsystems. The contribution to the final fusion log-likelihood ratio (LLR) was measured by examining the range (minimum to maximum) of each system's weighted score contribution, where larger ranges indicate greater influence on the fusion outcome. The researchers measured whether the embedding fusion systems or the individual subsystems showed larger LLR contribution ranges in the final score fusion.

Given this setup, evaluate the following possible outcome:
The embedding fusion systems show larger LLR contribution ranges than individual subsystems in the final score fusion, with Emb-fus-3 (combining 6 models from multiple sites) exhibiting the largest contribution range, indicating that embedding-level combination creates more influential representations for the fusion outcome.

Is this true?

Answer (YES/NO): NO